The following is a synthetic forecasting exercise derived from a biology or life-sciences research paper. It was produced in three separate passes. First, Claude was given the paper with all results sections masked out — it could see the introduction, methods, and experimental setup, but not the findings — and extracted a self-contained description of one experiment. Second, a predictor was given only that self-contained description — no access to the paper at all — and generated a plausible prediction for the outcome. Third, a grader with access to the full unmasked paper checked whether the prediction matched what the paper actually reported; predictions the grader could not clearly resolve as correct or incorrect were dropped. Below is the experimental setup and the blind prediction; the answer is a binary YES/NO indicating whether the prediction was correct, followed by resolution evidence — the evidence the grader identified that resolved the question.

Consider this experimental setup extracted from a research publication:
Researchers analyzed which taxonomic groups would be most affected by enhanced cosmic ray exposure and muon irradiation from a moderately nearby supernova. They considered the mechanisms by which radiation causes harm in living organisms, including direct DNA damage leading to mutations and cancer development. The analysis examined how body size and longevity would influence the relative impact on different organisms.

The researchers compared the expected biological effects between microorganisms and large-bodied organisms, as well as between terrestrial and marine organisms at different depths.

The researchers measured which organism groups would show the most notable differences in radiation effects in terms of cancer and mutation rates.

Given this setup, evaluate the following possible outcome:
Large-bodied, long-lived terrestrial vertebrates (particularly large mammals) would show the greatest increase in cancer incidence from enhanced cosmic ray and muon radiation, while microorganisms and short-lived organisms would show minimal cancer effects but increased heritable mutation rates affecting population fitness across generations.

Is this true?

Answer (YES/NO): YES